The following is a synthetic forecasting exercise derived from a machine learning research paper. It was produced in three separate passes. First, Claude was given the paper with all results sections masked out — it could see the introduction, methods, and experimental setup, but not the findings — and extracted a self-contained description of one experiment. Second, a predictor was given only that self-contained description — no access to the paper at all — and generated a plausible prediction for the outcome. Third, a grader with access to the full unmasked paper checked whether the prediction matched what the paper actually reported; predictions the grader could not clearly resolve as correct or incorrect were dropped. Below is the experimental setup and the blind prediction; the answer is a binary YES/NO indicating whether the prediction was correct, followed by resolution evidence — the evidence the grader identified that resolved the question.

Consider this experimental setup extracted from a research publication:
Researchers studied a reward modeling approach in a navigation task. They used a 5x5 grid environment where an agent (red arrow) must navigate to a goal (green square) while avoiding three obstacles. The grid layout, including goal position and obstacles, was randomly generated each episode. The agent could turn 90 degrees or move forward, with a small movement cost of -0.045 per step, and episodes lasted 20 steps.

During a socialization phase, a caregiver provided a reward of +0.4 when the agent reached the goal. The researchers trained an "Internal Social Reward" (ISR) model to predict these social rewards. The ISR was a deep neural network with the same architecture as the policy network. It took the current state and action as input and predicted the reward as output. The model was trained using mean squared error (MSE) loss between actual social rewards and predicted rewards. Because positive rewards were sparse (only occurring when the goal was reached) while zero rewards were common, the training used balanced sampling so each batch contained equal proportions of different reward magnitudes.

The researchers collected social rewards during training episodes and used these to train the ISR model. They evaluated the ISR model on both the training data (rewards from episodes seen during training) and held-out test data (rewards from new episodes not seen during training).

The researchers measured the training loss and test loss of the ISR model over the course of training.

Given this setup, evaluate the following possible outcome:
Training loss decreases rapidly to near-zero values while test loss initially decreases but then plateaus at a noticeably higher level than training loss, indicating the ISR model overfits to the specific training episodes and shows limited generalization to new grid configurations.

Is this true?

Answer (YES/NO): NO